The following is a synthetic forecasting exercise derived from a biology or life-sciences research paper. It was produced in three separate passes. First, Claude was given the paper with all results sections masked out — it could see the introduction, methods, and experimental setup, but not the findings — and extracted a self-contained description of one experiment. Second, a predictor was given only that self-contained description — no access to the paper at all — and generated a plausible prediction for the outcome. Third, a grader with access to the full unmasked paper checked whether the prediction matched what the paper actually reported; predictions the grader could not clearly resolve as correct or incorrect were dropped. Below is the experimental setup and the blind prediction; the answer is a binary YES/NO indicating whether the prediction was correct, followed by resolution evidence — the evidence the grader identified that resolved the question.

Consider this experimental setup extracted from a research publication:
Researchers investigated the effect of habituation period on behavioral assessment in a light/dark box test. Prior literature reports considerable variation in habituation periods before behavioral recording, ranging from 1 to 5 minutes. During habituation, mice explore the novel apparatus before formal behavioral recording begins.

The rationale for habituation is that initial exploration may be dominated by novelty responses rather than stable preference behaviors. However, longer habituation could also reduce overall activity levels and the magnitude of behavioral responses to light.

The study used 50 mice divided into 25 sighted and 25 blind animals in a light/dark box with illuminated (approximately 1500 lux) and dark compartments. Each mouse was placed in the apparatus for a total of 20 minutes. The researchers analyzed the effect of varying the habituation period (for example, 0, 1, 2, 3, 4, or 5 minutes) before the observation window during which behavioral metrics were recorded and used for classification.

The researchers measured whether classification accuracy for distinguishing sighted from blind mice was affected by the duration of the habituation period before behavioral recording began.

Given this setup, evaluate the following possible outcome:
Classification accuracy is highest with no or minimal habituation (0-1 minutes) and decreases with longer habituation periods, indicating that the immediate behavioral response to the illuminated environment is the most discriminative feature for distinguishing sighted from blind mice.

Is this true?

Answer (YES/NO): NO